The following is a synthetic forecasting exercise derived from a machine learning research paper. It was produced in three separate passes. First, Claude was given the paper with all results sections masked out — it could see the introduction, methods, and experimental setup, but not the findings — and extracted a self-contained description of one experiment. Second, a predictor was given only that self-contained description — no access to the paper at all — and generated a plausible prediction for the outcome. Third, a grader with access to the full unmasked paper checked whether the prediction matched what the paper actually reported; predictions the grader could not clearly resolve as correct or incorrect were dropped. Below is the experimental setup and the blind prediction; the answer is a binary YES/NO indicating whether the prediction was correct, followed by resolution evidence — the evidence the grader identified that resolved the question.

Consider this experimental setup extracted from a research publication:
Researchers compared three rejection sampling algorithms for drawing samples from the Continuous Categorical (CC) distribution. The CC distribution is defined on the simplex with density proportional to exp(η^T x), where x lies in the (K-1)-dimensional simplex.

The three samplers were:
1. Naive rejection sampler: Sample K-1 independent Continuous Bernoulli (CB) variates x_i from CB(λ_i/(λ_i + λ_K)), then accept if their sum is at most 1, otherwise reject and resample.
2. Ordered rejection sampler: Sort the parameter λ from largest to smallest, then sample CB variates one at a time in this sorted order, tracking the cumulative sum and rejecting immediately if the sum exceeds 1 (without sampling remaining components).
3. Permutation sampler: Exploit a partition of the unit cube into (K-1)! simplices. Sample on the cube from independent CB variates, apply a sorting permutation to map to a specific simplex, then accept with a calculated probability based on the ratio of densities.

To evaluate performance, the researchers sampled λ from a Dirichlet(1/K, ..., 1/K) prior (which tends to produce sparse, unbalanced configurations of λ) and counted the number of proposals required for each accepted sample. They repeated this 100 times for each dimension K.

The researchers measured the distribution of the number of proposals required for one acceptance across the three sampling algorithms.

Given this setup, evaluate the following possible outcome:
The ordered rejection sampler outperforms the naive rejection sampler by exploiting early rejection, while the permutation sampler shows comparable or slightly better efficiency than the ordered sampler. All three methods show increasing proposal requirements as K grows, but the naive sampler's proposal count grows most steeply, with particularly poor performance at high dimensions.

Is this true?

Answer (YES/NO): NO